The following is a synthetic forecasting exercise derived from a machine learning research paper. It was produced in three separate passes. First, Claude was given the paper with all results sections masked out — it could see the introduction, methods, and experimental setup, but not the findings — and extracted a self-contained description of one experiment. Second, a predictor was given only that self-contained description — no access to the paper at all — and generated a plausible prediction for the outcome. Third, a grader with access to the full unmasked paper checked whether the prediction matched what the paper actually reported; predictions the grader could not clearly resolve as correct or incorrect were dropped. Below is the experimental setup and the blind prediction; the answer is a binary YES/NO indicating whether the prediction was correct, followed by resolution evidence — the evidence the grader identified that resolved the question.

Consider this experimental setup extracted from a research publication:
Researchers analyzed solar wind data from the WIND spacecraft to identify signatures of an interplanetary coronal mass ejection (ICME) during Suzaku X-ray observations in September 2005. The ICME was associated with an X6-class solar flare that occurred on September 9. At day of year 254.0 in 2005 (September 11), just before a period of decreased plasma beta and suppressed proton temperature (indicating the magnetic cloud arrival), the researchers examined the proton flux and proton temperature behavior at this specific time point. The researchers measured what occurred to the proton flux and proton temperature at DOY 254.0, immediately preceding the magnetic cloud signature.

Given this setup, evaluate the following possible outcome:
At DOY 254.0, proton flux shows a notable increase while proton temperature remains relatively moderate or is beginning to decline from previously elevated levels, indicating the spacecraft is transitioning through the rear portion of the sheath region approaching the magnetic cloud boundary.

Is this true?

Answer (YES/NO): NO